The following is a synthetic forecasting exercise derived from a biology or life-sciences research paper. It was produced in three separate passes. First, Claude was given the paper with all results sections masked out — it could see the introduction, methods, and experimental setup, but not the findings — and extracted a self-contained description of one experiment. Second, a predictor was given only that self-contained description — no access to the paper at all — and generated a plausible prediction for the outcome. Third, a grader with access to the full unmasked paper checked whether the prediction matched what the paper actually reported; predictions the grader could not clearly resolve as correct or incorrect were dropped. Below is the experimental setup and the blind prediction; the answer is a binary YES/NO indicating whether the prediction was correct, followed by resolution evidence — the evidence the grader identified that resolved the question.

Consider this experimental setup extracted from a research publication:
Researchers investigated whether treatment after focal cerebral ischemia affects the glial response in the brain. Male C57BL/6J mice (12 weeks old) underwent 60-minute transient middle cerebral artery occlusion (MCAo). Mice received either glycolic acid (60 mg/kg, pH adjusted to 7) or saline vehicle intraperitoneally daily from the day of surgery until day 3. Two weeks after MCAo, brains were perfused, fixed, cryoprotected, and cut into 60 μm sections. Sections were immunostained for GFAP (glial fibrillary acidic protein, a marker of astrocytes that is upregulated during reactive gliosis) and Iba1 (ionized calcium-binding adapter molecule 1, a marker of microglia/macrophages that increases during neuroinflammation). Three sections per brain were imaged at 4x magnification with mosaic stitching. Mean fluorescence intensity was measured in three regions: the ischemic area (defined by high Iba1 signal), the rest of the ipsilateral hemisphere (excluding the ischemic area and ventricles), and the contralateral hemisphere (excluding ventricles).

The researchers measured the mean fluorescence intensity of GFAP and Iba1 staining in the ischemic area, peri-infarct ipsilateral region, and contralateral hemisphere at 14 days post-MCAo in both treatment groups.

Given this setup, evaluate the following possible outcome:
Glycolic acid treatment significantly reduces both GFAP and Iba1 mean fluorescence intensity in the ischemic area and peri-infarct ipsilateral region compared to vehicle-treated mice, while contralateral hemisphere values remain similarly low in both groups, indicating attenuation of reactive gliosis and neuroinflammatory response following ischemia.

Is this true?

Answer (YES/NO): NO